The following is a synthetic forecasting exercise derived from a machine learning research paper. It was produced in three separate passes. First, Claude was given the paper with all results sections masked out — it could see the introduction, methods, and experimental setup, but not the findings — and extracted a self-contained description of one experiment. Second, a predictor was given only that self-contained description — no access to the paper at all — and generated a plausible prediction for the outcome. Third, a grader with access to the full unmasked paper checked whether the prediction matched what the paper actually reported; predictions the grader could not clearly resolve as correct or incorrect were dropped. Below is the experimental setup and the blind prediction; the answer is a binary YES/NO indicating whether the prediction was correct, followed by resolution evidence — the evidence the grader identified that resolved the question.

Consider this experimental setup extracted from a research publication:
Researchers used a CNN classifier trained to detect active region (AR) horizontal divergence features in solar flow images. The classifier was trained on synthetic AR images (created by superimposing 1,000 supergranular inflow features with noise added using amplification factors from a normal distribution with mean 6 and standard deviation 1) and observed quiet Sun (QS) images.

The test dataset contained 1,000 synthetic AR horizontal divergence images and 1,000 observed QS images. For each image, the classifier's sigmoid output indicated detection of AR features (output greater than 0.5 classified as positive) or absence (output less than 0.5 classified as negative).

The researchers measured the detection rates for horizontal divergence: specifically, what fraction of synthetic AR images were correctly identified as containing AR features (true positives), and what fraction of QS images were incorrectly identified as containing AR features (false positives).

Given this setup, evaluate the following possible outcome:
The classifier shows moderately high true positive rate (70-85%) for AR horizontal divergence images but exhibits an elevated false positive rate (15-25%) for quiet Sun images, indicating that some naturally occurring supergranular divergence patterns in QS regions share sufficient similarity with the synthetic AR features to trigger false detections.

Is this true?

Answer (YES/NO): NO